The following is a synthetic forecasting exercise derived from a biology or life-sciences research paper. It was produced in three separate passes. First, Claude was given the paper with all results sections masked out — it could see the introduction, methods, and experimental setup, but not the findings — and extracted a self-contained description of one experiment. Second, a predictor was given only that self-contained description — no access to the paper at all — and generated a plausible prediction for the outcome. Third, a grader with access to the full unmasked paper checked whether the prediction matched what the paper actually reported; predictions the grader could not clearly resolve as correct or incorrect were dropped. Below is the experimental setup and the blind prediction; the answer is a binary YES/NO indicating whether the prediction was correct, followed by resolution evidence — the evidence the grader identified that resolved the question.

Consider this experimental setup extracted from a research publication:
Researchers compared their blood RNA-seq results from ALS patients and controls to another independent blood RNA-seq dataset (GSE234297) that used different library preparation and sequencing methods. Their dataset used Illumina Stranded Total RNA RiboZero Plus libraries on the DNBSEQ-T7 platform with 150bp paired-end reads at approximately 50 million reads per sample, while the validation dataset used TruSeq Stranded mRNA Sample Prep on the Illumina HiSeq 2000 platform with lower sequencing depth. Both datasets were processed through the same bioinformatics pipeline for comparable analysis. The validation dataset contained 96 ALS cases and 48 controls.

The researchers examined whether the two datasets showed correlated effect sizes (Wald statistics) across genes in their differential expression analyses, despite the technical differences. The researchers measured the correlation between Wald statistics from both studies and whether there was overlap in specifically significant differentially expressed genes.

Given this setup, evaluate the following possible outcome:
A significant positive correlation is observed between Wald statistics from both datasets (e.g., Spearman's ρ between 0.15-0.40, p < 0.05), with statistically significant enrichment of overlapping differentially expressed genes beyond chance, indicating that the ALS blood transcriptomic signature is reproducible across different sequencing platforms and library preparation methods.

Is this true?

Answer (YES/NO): NO